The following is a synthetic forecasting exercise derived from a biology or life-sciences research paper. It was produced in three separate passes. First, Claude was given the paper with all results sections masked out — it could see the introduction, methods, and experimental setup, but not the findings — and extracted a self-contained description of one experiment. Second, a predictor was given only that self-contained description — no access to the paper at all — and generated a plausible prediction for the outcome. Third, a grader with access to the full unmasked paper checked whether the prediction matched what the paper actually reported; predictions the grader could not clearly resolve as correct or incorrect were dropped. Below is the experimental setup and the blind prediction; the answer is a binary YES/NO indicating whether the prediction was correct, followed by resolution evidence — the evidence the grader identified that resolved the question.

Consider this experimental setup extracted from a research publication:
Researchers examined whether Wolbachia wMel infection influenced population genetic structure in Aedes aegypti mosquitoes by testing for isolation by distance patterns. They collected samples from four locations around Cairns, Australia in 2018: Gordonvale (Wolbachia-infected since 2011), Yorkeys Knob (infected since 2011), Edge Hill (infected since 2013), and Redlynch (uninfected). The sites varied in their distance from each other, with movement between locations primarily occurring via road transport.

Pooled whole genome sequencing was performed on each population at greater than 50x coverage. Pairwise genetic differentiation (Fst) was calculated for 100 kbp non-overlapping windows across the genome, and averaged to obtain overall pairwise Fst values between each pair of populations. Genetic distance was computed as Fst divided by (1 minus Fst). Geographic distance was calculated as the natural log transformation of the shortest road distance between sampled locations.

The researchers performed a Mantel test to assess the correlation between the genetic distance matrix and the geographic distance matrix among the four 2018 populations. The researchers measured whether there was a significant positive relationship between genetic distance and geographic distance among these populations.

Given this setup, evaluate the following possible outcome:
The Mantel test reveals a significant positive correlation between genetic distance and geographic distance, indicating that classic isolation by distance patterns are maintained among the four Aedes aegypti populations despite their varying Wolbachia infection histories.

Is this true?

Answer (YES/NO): NO